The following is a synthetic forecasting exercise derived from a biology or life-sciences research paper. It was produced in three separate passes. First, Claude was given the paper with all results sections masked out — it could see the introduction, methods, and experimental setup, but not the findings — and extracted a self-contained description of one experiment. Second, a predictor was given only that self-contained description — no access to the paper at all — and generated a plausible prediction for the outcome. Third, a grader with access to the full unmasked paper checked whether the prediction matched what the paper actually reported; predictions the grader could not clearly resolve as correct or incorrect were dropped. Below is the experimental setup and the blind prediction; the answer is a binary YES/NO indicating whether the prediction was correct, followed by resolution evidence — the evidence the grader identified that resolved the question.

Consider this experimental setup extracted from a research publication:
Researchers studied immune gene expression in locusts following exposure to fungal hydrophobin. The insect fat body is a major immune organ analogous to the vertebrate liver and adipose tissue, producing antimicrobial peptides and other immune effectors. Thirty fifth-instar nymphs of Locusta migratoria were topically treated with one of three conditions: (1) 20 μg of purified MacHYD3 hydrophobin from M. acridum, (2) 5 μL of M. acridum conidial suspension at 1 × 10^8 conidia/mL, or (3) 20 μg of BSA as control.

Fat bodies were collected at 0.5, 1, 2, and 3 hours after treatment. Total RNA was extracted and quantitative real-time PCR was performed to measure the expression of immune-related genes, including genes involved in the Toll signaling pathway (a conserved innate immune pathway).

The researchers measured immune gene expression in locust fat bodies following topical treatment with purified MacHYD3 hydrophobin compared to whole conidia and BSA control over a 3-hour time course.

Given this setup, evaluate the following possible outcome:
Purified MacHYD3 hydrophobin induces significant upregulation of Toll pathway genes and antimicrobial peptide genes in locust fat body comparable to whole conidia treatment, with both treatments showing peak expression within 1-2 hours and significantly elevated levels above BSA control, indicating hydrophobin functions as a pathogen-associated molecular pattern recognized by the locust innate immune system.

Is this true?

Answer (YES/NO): NO